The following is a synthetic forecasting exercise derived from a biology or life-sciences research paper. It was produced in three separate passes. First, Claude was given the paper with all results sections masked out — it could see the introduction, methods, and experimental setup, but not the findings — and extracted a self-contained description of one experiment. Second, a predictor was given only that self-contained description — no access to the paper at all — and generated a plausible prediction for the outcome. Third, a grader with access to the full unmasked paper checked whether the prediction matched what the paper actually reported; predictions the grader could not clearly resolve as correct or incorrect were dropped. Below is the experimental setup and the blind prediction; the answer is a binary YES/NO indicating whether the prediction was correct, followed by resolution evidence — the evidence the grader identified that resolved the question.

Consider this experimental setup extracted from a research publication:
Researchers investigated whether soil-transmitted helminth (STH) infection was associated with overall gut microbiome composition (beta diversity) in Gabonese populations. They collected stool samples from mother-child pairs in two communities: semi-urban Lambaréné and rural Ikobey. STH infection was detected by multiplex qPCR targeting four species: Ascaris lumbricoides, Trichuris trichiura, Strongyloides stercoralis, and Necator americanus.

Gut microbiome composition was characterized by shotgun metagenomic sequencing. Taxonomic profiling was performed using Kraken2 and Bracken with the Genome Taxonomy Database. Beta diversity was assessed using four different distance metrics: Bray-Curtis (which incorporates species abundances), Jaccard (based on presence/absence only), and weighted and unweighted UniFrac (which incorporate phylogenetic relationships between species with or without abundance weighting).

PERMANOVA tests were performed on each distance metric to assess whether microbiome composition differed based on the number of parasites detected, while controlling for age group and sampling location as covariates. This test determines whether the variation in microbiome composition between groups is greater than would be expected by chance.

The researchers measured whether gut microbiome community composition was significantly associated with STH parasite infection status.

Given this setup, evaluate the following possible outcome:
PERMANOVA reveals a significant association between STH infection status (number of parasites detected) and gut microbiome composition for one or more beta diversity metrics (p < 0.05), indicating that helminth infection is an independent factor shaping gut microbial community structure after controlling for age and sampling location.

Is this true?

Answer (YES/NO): YES